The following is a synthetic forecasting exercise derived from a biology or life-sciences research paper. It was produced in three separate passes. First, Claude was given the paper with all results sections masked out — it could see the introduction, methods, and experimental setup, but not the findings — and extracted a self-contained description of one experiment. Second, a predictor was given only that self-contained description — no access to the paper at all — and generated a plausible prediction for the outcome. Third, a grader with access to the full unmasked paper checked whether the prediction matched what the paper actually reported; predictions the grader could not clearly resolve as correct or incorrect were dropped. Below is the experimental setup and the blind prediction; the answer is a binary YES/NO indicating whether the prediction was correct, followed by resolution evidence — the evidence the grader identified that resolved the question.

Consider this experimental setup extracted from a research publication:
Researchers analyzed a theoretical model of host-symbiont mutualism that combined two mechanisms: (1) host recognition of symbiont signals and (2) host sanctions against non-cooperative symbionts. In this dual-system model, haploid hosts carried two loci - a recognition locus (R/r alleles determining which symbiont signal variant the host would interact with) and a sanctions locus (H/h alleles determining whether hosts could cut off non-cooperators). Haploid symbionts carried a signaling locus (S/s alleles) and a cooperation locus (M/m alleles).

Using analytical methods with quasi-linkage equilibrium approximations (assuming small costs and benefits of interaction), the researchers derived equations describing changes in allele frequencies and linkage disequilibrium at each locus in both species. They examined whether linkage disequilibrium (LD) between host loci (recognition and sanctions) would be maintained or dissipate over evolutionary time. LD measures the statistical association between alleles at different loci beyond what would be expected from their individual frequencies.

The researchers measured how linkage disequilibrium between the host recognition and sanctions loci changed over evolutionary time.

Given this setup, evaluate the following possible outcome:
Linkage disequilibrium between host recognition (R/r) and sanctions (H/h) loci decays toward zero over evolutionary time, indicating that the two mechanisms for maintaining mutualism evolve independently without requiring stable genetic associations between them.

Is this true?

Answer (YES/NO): YES